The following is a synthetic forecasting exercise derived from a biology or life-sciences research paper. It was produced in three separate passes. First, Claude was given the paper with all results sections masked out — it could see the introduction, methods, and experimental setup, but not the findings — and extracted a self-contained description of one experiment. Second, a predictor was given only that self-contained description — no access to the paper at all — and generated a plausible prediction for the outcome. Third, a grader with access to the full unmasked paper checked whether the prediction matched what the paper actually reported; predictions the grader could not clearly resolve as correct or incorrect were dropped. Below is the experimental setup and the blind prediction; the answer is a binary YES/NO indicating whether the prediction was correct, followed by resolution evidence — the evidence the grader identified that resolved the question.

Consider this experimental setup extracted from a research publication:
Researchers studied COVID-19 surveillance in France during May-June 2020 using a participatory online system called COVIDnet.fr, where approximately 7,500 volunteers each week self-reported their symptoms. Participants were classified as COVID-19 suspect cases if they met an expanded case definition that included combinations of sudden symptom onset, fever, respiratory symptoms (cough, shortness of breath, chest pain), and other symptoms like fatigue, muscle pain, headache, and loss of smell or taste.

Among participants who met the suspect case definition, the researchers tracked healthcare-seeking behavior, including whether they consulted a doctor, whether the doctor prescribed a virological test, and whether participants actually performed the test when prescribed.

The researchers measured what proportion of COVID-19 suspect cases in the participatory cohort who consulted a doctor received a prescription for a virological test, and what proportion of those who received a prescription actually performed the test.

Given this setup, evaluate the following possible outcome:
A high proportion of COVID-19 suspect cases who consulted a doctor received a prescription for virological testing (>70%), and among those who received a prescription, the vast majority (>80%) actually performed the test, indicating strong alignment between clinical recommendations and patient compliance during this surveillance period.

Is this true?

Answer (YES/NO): NO